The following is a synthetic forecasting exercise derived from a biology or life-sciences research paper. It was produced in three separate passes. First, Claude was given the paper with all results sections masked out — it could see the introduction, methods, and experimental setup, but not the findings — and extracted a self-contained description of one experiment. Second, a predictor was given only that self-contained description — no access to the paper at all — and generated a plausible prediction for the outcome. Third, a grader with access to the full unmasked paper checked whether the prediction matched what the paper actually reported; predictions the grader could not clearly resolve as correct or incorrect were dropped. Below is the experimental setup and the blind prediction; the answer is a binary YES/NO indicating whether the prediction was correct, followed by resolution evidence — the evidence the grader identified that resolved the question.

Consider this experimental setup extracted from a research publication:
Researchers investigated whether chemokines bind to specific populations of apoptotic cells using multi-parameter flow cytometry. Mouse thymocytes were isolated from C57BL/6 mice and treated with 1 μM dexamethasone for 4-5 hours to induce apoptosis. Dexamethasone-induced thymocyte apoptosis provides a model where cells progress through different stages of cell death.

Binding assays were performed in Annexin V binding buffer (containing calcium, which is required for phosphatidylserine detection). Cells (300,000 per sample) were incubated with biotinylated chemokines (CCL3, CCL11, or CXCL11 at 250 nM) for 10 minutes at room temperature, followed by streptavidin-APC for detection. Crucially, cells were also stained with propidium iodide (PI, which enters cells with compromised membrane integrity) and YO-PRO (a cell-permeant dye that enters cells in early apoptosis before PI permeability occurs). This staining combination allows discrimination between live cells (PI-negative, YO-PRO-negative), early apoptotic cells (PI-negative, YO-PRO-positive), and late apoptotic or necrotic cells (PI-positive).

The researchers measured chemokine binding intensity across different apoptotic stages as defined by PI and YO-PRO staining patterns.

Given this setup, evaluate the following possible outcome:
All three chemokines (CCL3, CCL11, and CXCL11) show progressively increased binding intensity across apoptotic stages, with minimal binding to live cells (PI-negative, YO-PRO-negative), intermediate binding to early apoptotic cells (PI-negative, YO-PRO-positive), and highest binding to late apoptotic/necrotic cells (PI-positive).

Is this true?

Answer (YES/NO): NO